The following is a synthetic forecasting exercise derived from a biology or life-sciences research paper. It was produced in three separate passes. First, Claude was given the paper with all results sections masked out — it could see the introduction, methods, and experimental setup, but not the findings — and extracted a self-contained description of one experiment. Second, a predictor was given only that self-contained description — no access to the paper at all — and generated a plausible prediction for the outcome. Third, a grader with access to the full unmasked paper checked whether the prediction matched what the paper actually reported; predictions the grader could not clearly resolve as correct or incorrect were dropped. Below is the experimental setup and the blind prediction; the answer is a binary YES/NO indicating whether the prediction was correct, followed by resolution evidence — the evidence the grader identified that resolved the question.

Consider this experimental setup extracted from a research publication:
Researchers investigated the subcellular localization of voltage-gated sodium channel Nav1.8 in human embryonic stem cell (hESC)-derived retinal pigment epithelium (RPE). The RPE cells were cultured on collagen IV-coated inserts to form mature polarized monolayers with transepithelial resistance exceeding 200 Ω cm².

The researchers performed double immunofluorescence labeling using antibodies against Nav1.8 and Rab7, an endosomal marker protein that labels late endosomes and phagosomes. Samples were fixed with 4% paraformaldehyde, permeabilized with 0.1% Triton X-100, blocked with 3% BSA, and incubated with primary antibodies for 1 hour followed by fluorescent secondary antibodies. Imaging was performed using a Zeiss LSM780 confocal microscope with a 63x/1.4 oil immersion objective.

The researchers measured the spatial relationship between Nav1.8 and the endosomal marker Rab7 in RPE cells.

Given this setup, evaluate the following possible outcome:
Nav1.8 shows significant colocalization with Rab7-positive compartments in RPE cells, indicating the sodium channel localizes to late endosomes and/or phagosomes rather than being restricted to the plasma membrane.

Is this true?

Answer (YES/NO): YES